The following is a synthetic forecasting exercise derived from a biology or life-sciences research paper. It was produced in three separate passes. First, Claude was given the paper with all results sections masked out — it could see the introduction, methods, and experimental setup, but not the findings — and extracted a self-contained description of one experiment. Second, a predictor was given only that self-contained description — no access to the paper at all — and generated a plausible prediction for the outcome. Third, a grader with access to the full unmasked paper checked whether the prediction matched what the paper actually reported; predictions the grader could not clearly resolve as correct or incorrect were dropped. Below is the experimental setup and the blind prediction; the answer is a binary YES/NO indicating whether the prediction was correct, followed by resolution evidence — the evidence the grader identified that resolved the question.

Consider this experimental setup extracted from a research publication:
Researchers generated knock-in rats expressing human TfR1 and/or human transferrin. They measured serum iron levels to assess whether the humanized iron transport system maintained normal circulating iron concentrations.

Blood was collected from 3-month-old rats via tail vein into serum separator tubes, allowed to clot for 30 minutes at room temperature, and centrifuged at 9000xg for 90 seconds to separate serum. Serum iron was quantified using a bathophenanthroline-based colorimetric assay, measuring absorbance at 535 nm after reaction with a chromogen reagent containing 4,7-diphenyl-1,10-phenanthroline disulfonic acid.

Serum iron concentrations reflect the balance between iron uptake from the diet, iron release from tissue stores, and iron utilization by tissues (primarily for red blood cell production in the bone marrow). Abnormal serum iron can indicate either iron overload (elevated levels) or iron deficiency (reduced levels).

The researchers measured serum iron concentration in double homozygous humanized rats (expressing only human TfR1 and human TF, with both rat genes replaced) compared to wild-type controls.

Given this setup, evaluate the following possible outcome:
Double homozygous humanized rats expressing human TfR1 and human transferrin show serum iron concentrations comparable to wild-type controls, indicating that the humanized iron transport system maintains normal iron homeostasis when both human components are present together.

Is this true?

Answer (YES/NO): NO